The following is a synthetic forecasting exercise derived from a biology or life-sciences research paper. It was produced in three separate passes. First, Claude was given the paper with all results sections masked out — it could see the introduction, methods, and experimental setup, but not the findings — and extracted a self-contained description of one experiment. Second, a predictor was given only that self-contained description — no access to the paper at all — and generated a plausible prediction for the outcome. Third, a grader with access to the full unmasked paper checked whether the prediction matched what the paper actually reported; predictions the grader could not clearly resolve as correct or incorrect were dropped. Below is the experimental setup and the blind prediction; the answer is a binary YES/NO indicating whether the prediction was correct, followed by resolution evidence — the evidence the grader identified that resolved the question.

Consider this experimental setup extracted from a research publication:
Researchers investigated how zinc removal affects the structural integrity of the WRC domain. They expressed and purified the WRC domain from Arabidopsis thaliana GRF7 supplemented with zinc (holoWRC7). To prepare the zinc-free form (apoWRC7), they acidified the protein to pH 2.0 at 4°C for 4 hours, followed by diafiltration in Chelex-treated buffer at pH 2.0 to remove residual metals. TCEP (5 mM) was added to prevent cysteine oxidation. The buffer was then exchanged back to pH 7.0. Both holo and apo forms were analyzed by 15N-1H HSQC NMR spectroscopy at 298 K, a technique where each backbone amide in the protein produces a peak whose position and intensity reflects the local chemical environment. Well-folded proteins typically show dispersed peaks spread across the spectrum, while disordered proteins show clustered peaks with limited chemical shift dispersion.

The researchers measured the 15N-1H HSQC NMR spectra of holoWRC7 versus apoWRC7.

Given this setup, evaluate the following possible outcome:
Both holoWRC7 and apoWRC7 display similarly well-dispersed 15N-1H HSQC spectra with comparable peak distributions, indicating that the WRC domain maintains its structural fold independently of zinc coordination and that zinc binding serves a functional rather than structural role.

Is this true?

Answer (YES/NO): NO